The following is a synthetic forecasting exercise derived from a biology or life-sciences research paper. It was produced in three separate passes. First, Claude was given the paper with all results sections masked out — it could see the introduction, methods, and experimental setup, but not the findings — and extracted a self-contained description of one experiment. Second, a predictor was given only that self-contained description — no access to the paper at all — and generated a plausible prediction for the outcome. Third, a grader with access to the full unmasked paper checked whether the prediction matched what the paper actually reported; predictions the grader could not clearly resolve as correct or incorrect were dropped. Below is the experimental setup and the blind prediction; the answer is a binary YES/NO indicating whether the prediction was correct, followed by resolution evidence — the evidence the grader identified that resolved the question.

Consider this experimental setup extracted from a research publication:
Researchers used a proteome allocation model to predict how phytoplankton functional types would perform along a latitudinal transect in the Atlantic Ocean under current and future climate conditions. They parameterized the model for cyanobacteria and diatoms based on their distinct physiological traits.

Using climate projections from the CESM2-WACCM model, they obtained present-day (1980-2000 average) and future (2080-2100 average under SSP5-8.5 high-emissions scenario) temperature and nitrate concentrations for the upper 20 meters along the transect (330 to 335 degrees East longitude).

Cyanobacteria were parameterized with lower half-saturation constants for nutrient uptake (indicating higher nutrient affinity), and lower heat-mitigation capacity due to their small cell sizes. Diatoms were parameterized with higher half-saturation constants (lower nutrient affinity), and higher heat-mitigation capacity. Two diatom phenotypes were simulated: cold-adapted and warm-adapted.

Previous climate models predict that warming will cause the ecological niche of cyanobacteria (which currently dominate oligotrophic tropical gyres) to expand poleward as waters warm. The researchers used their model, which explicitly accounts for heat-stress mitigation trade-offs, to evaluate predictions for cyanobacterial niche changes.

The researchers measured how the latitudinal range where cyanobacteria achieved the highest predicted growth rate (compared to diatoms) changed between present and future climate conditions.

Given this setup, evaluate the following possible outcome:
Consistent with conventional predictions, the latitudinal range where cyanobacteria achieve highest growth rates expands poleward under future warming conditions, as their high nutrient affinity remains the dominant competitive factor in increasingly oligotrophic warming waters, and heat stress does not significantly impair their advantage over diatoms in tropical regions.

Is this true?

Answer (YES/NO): NO